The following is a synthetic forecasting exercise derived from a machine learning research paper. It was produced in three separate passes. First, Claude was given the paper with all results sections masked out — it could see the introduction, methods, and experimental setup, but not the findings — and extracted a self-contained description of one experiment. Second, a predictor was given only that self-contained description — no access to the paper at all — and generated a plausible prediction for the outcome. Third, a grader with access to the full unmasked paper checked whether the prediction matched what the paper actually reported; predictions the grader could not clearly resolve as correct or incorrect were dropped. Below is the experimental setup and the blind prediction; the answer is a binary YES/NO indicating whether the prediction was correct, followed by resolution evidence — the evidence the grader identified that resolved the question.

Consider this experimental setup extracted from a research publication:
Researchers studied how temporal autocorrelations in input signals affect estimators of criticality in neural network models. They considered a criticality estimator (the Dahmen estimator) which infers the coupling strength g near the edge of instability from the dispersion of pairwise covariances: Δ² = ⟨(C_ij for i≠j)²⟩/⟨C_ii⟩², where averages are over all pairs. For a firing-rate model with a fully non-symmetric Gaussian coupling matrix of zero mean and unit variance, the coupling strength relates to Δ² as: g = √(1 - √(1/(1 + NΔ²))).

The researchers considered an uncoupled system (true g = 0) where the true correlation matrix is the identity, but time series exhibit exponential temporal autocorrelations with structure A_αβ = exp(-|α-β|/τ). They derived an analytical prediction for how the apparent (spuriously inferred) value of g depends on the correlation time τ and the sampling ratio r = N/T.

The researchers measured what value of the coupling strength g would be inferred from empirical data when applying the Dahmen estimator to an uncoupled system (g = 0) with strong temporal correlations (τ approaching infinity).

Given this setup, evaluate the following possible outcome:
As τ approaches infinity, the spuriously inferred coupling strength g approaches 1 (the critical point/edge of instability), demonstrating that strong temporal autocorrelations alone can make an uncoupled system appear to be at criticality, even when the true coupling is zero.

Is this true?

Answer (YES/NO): YES